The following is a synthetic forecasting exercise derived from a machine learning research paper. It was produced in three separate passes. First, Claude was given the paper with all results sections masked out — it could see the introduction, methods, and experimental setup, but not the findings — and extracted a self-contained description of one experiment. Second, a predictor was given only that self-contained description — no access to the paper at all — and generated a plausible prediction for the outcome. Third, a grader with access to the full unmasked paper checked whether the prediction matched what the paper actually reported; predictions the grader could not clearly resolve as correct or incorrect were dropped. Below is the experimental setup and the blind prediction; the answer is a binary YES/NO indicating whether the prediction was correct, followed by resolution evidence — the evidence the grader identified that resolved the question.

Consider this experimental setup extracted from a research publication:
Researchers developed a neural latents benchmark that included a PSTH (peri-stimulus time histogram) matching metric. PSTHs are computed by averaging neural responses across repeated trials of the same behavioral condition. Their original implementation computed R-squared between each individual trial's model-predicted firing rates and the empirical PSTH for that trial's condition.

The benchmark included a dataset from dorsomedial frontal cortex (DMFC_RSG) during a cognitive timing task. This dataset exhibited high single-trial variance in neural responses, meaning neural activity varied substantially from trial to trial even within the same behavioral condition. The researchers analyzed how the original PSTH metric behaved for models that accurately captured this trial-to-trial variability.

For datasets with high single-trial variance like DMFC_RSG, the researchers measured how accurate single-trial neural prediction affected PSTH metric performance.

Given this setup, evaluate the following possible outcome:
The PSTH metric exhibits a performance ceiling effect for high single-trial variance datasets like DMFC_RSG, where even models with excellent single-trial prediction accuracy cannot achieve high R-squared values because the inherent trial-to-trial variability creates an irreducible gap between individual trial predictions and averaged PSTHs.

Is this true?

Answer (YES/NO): NO